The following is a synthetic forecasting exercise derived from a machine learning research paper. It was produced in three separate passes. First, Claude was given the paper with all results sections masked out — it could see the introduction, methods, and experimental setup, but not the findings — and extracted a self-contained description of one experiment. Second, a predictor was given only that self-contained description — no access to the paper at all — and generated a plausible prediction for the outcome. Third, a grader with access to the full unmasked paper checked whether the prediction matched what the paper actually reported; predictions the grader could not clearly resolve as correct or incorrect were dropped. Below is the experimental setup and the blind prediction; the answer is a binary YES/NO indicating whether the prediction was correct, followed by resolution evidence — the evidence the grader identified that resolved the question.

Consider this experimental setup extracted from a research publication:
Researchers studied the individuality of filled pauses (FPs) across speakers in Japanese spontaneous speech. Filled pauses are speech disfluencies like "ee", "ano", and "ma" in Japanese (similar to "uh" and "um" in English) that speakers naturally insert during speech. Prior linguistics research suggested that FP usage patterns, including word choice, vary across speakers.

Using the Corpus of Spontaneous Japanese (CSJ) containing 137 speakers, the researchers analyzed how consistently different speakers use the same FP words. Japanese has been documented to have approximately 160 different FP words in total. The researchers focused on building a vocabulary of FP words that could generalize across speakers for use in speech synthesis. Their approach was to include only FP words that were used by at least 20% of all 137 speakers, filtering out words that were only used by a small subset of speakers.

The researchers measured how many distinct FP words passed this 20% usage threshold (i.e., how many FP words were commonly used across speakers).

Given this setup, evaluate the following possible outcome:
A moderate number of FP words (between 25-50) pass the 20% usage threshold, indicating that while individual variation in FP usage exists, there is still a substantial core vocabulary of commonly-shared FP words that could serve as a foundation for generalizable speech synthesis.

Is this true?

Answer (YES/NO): NO